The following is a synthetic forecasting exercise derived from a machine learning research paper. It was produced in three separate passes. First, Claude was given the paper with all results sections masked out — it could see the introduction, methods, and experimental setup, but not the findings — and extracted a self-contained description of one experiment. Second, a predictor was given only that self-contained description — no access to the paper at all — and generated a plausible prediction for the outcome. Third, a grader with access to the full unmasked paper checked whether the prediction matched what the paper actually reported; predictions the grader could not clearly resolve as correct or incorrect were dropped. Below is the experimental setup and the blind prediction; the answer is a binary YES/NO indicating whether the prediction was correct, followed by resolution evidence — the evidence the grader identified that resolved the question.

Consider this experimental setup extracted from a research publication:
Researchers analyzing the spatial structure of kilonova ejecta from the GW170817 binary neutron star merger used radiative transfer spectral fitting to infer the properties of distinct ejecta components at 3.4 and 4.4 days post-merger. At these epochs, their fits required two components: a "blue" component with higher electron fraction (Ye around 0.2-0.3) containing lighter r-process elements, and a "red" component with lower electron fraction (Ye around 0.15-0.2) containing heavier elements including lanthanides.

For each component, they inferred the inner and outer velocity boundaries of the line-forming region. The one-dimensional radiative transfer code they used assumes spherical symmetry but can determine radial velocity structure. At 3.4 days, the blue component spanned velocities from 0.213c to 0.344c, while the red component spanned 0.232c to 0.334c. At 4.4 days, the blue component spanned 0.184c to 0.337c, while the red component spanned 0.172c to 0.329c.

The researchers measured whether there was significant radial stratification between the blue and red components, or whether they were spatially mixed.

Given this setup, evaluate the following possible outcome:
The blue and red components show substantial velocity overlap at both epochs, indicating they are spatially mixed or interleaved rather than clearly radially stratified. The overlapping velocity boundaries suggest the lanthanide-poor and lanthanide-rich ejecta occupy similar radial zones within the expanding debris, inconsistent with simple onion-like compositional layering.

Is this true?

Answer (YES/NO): YES